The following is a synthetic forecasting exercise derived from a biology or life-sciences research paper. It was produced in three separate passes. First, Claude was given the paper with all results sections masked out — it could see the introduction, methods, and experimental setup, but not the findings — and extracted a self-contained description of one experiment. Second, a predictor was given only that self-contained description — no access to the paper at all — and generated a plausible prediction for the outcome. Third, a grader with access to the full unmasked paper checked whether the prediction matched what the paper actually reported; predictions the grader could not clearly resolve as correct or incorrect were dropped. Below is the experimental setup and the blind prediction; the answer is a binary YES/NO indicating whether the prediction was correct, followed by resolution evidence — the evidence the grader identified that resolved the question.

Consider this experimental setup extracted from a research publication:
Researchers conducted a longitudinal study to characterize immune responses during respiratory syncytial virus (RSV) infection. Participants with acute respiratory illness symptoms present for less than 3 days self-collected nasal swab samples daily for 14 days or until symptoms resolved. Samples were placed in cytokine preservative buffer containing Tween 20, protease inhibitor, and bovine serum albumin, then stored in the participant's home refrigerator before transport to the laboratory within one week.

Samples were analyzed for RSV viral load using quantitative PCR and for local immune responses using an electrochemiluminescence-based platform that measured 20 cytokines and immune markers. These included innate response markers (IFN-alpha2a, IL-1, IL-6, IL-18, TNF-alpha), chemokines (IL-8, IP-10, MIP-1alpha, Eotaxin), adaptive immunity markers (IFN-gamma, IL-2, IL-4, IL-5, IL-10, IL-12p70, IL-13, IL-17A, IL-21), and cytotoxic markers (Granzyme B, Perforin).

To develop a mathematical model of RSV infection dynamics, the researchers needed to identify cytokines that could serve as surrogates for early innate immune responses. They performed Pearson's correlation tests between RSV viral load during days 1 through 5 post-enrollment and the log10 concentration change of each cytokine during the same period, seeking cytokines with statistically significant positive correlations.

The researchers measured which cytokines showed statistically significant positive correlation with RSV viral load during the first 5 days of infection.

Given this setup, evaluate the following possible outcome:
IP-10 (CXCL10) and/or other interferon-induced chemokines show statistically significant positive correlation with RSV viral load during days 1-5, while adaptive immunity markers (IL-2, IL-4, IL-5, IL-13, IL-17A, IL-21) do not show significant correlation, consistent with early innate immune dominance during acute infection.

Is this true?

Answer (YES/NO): NO